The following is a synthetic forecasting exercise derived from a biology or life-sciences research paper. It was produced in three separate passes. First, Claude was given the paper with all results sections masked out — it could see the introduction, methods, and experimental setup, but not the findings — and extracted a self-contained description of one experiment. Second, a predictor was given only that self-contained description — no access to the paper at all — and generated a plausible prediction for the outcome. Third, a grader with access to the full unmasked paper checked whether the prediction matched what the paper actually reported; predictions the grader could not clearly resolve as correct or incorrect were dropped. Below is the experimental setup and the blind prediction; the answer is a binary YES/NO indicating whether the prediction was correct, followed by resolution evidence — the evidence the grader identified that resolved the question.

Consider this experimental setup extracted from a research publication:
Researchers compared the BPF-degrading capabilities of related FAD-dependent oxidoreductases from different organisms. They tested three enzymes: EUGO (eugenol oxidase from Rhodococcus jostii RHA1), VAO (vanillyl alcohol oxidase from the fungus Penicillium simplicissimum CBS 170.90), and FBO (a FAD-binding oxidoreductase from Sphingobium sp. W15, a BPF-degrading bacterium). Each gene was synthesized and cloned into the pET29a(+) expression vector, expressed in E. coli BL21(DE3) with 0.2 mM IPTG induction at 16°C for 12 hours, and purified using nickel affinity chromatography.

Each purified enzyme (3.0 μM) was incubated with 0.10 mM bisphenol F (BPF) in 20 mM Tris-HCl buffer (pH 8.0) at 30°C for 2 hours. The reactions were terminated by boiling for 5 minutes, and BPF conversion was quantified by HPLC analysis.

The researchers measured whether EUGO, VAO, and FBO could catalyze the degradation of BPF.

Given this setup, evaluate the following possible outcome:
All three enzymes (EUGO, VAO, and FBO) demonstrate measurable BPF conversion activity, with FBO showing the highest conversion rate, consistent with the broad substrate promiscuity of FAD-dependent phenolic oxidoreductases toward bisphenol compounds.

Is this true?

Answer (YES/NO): NO